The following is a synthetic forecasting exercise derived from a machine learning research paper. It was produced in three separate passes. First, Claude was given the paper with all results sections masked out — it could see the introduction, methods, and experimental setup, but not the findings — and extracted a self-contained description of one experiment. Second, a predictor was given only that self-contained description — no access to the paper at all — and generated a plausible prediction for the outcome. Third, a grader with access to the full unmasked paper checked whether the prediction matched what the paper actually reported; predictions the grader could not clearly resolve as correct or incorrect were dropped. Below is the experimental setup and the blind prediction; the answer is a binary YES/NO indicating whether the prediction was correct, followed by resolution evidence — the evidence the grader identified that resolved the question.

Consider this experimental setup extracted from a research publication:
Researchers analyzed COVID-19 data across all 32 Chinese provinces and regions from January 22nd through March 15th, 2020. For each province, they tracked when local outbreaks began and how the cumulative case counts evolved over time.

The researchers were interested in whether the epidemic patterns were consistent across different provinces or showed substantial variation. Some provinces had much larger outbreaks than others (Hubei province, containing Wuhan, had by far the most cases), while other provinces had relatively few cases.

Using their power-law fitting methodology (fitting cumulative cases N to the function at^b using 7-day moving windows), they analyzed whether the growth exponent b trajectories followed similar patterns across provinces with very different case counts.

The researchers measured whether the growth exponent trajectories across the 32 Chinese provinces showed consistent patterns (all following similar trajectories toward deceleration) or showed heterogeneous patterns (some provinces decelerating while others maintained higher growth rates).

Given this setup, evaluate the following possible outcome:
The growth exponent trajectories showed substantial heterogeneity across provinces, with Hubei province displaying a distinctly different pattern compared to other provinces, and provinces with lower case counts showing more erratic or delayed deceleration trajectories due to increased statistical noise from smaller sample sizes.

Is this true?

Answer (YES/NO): NO